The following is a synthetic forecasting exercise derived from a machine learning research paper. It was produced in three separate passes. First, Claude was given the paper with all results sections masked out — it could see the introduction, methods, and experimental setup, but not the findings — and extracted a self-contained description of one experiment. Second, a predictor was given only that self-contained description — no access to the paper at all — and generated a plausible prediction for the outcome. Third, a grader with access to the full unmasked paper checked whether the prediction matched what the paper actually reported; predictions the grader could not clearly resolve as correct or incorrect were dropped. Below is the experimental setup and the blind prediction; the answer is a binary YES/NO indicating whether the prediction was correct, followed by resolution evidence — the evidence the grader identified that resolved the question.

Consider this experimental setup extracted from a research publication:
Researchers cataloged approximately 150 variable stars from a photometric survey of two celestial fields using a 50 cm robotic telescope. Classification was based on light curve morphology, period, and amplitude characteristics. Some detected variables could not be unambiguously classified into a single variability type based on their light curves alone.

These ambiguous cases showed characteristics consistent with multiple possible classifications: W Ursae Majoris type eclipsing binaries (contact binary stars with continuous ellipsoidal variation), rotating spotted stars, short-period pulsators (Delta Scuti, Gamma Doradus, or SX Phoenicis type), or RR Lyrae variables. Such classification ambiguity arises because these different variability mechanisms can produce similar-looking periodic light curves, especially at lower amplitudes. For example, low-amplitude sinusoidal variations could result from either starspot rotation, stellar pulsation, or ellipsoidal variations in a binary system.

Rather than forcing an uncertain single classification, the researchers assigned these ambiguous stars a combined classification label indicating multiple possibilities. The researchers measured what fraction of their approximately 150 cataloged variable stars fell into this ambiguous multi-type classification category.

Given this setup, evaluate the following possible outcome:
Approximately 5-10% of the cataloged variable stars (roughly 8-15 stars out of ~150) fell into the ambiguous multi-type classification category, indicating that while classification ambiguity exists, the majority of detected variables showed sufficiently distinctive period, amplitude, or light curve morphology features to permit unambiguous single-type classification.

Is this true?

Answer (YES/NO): NO